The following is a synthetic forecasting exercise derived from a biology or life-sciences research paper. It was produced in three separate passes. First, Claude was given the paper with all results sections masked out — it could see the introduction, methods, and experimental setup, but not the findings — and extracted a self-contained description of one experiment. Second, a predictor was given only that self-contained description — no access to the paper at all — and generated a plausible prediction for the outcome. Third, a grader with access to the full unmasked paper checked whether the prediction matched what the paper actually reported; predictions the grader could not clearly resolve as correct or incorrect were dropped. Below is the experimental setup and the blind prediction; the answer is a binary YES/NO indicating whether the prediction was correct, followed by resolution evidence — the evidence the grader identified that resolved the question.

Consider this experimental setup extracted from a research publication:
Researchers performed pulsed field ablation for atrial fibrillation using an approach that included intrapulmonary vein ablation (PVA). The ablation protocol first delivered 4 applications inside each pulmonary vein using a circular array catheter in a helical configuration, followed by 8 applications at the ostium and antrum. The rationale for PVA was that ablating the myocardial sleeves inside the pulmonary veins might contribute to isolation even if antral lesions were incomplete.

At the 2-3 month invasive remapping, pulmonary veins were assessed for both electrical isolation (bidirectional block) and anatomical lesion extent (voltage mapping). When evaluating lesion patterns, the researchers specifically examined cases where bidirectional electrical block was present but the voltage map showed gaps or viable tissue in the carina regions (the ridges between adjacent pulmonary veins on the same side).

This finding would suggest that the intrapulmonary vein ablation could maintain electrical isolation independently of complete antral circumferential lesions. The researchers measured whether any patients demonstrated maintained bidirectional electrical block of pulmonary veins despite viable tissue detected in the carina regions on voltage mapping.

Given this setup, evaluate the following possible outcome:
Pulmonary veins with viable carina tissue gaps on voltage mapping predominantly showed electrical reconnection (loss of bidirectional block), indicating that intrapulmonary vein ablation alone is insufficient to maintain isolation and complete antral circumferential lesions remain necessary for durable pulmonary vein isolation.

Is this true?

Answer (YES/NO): NO